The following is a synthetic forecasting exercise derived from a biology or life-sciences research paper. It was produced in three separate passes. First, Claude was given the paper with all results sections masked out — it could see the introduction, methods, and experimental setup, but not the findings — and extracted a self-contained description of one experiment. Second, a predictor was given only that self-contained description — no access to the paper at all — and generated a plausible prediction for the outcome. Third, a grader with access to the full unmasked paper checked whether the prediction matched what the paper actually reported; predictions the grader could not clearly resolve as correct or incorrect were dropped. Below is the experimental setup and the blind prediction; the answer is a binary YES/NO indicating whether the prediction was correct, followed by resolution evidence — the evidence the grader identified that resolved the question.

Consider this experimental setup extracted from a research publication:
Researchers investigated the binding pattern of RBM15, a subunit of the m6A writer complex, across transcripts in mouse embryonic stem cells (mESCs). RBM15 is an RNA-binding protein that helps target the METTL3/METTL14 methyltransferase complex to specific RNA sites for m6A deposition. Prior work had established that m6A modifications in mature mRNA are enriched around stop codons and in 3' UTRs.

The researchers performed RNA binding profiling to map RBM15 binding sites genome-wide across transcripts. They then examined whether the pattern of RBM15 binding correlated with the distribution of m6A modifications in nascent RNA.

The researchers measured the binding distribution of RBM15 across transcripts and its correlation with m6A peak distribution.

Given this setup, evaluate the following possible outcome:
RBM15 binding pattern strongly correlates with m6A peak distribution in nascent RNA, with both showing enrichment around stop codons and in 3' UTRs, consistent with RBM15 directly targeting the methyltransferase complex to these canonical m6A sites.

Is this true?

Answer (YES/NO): NO